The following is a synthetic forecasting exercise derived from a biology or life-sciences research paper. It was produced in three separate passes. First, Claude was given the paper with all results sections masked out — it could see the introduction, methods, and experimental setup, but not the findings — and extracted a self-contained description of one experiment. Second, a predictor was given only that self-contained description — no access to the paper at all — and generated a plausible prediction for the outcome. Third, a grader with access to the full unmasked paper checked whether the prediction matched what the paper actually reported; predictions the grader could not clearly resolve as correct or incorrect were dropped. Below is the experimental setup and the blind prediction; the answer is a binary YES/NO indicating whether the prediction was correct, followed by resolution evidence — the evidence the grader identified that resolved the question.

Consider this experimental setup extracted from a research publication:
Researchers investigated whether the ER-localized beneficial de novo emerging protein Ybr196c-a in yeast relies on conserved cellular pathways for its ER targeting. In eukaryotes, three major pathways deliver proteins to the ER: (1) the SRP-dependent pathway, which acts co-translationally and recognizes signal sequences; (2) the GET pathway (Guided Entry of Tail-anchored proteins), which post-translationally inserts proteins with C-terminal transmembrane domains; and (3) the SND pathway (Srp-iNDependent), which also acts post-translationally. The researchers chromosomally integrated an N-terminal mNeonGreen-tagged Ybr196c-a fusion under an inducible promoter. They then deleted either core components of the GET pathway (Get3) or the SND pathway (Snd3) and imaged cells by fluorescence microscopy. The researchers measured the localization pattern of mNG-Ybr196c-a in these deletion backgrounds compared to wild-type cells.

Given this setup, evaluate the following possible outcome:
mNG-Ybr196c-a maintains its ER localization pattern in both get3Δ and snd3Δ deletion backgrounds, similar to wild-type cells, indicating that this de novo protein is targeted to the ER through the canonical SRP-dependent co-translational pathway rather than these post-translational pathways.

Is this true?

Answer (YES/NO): NO